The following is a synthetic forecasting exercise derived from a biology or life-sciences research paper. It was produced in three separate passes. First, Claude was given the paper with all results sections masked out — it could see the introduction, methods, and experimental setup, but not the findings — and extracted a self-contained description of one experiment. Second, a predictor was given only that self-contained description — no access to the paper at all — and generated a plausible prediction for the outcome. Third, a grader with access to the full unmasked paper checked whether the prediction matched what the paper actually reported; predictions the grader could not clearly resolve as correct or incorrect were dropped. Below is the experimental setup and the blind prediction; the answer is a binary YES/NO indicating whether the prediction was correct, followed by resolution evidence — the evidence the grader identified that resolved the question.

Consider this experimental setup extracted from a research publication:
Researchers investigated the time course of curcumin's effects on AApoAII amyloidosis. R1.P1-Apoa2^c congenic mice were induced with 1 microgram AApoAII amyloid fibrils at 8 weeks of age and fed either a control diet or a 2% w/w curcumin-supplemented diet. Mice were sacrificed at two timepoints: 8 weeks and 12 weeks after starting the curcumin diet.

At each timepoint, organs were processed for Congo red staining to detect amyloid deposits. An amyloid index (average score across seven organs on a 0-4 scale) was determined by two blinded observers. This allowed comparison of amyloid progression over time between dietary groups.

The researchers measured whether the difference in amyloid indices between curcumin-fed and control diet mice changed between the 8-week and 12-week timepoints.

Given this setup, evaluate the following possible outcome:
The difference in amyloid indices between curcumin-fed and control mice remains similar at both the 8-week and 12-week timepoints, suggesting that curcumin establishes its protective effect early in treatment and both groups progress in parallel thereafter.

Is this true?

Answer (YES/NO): NO